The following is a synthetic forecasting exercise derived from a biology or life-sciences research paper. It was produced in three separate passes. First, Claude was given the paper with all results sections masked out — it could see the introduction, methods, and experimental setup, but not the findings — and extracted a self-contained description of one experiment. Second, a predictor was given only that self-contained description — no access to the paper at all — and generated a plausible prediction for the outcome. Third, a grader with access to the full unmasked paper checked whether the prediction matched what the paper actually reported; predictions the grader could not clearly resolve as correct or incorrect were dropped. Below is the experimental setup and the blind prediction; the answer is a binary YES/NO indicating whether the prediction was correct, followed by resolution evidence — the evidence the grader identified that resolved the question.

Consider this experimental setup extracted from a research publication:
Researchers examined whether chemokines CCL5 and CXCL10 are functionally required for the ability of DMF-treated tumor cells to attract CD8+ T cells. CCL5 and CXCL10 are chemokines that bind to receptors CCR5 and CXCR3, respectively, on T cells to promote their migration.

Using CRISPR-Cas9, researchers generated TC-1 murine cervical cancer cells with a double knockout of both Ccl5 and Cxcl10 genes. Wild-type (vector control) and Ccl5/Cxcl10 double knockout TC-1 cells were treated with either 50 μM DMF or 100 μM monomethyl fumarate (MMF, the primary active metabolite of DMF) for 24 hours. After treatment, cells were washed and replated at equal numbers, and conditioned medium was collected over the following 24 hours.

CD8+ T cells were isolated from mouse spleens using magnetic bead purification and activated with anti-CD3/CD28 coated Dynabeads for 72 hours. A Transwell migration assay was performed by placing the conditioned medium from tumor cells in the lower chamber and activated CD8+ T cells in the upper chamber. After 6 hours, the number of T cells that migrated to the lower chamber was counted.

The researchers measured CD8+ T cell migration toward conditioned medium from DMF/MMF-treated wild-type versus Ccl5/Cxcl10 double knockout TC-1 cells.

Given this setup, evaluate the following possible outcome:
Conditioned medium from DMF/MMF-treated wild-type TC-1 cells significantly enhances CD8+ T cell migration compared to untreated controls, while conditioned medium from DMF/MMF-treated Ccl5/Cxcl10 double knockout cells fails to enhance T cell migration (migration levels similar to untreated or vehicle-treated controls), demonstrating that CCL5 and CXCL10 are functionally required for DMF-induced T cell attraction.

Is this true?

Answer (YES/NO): YES